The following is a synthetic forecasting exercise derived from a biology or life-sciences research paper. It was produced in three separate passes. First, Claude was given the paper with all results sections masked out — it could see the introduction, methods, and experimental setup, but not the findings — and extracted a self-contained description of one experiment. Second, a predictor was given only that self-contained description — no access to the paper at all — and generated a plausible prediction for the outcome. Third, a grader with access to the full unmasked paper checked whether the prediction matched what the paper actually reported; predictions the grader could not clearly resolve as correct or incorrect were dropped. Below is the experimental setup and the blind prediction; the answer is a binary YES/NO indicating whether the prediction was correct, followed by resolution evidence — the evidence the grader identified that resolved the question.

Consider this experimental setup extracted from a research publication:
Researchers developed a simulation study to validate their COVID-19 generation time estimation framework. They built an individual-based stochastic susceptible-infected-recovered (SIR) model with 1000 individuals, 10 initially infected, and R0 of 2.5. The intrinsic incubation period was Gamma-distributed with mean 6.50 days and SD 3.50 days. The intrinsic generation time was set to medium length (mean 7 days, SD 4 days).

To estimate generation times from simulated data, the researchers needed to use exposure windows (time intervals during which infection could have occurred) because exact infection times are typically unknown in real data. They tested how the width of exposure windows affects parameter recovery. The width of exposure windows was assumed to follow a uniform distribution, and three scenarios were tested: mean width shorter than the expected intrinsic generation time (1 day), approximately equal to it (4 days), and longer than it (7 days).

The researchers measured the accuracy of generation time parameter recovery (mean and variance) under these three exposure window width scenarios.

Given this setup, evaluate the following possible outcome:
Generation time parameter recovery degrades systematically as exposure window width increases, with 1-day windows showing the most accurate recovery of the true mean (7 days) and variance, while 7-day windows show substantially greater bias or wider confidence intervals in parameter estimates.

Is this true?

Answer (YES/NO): YES